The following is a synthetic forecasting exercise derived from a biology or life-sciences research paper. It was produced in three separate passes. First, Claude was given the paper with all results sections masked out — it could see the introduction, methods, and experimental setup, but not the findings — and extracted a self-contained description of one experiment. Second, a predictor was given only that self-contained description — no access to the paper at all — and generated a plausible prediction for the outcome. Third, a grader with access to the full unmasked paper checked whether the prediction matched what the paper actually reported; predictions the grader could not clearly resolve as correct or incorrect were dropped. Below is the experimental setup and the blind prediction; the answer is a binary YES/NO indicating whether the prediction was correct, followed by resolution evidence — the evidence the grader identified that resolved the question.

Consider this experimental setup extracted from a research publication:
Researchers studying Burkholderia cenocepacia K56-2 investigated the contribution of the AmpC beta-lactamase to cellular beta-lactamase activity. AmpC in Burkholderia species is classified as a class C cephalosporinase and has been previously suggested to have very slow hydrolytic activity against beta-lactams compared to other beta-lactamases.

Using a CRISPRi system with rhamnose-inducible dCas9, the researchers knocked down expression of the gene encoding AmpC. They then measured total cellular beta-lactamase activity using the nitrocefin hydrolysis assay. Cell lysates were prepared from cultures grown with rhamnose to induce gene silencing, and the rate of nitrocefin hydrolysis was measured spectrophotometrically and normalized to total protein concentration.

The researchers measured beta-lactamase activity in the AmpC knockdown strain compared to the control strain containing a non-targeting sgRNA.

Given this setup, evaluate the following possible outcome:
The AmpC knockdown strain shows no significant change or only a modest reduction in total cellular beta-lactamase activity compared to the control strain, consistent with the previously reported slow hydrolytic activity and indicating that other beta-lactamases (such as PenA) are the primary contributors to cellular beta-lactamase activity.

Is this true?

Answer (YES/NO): NO